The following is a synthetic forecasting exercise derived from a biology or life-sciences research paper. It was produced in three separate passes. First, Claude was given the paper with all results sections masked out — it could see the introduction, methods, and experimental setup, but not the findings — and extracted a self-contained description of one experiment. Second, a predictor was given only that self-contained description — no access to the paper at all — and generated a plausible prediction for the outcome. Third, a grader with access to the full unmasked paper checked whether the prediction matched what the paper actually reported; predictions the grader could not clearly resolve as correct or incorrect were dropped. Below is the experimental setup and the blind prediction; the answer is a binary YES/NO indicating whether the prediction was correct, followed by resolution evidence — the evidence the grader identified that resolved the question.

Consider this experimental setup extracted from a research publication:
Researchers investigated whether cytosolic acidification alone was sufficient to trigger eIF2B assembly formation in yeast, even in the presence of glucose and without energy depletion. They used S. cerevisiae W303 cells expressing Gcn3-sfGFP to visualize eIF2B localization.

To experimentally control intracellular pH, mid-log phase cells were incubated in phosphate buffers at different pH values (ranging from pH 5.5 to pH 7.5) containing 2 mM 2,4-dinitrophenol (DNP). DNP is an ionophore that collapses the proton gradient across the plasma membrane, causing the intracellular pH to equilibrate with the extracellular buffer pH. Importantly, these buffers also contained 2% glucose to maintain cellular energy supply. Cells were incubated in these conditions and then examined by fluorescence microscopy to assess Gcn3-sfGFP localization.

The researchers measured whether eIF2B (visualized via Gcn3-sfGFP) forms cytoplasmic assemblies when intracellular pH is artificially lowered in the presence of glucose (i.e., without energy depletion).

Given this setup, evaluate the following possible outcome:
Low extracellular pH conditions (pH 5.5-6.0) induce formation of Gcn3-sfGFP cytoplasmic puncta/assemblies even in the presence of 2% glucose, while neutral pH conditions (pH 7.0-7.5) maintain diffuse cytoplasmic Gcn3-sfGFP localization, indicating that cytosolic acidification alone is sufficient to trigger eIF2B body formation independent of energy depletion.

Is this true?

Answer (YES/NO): YES